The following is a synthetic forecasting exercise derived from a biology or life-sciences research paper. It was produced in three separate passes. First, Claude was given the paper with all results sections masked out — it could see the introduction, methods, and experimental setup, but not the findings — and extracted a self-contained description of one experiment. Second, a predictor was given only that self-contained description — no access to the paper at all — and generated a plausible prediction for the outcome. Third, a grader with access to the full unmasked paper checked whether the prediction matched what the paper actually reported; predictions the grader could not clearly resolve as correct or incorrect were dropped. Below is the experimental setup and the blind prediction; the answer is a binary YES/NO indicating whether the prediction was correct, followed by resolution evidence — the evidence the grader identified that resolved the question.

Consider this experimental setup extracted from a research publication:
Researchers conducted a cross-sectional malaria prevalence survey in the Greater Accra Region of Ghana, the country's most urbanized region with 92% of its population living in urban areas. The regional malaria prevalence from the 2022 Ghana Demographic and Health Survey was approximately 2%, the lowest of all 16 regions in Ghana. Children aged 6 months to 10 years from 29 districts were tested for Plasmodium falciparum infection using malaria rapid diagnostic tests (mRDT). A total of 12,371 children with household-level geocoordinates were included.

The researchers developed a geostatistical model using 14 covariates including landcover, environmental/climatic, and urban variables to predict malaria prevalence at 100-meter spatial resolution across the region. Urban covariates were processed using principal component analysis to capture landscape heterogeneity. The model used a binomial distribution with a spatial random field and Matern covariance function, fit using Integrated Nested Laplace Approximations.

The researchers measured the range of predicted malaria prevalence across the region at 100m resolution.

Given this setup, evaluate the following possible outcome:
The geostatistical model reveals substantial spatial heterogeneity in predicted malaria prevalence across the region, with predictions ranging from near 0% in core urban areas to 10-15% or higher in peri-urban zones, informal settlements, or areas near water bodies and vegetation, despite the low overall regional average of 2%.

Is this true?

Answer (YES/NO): YES